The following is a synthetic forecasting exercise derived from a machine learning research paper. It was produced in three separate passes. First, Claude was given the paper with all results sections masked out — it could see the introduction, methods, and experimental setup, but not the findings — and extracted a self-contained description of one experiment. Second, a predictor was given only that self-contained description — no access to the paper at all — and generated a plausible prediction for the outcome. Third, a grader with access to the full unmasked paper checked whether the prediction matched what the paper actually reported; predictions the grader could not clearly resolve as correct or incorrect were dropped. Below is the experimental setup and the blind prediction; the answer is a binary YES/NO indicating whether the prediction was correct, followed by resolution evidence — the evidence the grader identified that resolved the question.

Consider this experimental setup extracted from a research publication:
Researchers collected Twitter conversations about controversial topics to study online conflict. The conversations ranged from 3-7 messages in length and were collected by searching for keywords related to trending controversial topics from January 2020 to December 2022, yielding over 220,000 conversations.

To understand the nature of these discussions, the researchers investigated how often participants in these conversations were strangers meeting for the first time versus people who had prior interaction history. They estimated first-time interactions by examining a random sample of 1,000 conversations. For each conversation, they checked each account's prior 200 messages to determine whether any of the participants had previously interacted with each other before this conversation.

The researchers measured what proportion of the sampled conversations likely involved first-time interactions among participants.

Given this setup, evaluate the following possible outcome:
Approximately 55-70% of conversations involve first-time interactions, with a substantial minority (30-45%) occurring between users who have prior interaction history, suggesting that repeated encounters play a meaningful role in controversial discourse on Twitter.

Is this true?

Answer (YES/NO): NO